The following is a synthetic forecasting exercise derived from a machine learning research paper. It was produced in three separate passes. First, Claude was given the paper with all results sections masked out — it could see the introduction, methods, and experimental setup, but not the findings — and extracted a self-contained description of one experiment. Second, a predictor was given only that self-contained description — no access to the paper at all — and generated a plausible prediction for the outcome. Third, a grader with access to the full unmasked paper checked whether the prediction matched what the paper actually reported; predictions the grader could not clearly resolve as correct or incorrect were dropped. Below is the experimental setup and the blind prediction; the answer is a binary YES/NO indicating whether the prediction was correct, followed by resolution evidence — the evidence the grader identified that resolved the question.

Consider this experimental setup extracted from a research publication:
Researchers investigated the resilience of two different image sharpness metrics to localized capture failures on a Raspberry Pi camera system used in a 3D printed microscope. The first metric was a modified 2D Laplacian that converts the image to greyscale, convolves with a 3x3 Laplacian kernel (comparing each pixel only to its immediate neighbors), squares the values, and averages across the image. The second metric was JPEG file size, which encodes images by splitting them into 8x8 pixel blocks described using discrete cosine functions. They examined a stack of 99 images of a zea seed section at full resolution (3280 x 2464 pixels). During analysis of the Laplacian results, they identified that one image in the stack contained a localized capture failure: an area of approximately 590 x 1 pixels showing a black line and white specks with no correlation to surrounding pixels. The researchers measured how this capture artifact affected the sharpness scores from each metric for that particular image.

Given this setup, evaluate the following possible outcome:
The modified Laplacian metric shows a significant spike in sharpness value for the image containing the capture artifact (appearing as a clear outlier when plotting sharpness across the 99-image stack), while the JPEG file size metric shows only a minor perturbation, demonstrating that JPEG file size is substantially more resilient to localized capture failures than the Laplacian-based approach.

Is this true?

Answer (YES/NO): YES